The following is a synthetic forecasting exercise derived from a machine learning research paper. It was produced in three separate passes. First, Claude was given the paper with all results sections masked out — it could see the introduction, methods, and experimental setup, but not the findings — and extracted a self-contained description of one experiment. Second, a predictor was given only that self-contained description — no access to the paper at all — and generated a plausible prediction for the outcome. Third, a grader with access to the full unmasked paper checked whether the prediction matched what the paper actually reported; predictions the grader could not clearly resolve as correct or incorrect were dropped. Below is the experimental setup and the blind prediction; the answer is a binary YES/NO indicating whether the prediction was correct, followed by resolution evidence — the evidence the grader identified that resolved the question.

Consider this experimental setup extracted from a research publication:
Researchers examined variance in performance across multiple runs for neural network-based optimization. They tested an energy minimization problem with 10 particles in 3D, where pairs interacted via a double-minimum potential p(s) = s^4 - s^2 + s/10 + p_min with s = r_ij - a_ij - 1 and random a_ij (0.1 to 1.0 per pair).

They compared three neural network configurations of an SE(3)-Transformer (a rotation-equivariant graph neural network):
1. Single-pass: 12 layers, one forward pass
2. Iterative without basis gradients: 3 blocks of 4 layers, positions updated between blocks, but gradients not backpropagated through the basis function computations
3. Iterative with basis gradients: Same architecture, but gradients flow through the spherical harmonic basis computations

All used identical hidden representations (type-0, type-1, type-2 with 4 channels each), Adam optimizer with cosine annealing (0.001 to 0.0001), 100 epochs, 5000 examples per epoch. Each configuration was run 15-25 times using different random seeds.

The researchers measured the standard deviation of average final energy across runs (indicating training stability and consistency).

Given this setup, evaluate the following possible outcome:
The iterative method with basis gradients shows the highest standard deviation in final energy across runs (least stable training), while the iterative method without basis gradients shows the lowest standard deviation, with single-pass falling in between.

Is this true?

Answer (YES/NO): NO